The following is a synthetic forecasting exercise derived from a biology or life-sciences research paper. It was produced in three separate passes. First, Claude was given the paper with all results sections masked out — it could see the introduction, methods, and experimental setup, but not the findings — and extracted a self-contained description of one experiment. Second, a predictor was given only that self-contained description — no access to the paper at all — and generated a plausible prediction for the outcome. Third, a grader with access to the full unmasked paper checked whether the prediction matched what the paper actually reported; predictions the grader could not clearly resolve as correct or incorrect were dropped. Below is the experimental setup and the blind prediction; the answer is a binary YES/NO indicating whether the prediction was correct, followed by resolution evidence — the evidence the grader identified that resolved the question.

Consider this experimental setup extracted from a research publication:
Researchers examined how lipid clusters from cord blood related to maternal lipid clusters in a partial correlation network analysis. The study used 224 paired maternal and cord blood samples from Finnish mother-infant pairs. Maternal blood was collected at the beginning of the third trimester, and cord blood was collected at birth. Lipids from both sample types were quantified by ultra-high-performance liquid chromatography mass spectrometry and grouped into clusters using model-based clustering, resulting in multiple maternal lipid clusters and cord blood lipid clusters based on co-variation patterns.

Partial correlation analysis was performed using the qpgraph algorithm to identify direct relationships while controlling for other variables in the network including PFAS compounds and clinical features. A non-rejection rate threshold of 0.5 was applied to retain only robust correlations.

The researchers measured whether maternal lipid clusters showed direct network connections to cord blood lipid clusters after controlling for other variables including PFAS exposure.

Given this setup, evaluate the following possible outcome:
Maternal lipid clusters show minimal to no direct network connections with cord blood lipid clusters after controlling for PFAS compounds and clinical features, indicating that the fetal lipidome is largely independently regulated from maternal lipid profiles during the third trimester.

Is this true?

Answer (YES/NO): YES